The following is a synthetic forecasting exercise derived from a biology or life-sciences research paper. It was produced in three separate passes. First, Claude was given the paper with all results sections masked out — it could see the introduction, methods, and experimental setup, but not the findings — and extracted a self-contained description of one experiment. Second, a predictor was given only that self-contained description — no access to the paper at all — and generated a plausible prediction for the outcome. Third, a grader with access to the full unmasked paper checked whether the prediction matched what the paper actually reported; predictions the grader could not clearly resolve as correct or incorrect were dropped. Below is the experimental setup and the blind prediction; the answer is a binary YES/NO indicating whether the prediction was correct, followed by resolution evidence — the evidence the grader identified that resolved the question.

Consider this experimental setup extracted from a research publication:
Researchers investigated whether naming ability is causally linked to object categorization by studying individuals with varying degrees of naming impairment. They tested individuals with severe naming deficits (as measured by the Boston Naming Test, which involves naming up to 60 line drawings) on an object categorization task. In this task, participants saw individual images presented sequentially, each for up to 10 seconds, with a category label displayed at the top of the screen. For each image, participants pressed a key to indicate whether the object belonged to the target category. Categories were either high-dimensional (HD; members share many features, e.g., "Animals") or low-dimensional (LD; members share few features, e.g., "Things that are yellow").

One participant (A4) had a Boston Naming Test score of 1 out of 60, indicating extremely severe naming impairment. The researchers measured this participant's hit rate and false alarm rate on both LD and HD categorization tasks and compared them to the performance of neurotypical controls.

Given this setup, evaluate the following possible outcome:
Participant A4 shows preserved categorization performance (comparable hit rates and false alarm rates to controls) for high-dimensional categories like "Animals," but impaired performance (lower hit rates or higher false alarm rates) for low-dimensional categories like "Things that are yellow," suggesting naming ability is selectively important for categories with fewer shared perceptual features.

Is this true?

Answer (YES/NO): NO